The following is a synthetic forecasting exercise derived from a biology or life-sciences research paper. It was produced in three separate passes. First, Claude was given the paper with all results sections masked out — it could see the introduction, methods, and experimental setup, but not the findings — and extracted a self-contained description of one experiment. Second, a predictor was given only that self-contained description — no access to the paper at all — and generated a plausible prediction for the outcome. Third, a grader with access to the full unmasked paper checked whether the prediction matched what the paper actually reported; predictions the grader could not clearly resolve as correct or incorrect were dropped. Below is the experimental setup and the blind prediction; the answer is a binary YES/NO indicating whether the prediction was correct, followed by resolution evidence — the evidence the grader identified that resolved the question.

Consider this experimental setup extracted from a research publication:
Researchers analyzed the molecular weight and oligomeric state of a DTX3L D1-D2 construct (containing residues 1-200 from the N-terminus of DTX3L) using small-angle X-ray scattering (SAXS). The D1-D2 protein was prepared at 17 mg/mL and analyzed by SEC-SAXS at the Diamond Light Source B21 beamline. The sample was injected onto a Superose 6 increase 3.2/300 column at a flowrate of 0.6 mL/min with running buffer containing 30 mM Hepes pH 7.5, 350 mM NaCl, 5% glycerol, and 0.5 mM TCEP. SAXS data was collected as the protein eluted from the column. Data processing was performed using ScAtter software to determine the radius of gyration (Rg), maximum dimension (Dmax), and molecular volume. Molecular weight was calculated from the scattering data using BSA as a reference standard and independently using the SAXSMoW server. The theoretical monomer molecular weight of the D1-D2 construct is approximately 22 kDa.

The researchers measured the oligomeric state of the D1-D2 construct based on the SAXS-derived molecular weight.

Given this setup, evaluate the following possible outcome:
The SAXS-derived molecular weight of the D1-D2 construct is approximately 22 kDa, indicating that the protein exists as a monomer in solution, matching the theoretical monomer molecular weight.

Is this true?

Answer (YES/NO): NO